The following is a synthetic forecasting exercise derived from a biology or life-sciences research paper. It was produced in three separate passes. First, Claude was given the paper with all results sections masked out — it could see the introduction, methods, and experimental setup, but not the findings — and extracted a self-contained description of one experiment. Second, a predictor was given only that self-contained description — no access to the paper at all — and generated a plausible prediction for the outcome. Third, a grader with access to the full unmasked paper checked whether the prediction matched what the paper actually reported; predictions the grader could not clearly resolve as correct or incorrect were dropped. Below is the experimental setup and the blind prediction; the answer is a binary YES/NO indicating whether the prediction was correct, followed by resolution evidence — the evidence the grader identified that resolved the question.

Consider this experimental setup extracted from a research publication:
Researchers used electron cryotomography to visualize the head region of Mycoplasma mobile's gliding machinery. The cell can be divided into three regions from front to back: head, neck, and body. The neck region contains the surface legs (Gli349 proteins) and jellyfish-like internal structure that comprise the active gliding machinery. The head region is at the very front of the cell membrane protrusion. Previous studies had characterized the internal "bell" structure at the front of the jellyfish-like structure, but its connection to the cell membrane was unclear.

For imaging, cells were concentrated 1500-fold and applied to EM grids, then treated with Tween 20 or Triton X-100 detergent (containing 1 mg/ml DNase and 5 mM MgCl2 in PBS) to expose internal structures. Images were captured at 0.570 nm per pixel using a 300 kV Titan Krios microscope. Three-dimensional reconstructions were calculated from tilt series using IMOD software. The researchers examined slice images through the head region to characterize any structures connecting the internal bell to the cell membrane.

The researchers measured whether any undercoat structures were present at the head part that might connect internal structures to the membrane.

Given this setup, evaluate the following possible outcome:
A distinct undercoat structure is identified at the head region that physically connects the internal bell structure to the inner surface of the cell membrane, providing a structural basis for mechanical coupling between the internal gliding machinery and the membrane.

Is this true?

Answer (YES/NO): YES